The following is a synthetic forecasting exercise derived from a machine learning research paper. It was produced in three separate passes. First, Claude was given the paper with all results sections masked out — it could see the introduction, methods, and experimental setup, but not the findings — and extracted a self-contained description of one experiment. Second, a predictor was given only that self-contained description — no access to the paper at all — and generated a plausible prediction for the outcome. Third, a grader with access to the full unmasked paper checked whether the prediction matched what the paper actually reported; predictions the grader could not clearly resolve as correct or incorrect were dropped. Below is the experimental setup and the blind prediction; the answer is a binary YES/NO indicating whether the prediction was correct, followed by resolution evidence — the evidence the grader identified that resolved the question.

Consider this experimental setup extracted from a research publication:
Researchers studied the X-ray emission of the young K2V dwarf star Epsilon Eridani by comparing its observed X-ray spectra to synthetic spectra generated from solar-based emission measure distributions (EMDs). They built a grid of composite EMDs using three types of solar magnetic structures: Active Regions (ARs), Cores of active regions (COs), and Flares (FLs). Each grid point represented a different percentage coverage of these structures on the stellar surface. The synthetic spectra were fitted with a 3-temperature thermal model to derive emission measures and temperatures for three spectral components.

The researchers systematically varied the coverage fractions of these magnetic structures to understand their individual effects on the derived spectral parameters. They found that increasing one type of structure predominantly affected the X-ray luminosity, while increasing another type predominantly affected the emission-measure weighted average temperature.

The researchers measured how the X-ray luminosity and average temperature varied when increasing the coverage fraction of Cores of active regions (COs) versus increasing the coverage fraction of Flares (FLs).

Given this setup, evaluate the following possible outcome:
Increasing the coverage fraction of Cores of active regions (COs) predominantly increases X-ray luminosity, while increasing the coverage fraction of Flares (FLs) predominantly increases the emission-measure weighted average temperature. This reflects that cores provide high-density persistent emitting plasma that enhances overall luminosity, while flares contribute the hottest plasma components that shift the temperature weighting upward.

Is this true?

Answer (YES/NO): YES